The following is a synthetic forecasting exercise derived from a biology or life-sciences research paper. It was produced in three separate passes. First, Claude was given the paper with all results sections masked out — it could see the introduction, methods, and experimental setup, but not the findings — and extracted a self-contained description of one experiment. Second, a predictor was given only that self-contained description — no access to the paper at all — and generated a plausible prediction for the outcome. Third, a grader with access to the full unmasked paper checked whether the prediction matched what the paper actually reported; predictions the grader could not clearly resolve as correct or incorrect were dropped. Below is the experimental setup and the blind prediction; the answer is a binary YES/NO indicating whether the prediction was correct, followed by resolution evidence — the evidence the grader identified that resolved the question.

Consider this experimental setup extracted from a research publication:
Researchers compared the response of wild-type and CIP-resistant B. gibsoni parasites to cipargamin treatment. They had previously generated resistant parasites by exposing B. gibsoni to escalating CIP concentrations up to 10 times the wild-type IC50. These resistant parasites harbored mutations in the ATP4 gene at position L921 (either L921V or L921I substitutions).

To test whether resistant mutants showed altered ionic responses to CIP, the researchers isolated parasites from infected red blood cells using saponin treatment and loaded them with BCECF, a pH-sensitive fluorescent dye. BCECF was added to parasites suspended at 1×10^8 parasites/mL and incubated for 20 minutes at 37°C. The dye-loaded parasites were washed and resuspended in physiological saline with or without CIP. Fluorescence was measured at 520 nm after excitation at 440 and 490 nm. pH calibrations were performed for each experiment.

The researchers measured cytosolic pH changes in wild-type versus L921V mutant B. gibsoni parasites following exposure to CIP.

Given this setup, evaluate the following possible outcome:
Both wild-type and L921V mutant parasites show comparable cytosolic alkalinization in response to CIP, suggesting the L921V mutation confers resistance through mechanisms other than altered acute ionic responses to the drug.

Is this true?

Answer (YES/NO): NO